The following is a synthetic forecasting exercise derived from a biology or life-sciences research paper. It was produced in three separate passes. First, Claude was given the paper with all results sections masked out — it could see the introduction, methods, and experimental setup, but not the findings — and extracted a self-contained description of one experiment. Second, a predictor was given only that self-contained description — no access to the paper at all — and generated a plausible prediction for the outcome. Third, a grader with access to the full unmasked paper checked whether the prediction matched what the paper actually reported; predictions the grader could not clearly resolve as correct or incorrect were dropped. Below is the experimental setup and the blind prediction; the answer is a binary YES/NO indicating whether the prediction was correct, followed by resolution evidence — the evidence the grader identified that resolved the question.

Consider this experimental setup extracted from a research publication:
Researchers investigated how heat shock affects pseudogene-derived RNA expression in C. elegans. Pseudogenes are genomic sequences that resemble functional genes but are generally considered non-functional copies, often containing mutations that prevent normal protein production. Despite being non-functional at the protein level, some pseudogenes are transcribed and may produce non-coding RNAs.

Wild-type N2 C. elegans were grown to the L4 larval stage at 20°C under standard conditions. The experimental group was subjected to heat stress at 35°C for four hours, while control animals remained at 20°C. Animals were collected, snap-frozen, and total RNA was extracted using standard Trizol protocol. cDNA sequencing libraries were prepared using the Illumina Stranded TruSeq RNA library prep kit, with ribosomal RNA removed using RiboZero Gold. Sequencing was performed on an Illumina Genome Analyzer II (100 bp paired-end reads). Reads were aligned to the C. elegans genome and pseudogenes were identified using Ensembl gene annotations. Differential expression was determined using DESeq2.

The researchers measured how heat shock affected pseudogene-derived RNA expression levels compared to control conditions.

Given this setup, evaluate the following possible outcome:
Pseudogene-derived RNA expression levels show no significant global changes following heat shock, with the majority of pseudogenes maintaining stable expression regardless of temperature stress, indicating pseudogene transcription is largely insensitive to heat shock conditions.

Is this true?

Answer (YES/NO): NO